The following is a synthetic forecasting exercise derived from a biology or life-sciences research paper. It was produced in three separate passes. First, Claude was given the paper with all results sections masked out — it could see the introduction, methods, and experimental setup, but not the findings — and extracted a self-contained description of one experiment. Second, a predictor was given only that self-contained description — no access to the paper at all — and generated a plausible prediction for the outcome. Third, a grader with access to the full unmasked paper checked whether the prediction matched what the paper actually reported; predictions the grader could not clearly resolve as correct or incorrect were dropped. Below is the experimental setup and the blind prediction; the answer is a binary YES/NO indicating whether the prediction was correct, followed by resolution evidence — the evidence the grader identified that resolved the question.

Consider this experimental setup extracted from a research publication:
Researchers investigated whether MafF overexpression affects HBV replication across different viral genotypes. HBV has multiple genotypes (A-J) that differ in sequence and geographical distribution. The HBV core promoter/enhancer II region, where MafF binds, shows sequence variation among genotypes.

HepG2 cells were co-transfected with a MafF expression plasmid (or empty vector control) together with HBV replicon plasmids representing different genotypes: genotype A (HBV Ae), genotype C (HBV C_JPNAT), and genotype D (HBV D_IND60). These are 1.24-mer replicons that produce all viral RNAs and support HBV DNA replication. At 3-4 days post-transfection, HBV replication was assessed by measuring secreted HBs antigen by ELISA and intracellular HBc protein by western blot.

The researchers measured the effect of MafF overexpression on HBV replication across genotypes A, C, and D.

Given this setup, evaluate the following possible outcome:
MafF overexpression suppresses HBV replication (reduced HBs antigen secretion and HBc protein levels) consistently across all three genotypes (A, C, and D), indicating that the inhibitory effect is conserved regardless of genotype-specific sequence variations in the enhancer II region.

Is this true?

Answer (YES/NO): NO